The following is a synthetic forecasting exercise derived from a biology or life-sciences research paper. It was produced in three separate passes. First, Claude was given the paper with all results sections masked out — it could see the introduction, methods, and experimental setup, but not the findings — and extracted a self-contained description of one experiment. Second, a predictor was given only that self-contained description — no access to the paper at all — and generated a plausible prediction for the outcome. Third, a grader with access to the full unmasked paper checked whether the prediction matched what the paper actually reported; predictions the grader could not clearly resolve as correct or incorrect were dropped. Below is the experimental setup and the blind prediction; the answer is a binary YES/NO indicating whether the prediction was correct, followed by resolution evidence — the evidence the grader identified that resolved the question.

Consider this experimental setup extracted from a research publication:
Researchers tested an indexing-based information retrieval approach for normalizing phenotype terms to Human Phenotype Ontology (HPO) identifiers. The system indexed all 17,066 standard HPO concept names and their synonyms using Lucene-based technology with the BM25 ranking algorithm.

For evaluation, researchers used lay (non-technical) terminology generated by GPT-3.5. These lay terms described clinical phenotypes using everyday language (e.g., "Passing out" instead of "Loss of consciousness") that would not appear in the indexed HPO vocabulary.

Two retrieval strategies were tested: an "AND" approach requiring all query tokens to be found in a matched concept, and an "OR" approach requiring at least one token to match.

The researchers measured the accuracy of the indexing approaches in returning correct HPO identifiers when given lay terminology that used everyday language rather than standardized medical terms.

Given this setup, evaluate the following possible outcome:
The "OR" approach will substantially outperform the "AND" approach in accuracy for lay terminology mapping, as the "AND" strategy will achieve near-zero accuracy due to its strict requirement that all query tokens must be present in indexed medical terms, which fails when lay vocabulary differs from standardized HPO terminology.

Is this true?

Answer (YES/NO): NO